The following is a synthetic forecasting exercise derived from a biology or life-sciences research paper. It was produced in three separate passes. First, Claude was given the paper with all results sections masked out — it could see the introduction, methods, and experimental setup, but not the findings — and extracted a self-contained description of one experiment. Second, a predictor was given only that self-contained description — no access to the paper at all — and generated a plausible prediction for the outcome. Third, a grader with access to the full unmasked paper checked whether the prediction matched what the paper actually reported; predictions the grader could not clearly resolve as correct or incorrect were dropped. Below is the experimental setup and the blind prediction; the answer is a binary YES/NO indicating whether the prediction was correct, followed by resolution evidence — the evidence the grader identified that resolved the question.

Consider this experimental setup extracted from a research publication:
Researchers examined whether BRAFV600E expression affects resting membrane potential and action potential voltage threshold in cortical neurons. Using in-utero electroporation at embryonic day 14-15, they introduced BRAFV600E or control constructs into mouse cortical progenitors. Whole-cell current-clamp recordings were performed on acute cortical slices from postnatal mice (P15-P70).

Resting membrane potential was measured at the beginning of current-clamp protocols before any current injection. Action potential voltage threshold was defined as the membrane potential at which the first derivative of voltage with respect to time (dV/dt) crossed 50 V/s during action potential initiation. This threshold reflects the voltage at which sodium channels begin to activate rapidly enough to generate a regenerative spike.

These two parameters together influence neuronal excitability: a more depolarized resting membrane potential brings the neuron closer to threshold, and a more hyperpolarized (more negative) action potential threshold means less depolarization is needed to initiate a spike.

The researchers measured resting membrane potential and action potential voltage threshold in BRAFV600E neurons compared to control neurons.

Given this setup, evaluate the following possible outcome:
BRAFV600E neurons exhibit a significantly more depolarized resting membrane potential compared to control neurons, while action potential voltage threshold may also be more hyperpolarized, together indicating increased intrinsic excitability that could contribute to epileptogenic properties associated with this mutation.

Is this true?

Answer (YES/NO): YES